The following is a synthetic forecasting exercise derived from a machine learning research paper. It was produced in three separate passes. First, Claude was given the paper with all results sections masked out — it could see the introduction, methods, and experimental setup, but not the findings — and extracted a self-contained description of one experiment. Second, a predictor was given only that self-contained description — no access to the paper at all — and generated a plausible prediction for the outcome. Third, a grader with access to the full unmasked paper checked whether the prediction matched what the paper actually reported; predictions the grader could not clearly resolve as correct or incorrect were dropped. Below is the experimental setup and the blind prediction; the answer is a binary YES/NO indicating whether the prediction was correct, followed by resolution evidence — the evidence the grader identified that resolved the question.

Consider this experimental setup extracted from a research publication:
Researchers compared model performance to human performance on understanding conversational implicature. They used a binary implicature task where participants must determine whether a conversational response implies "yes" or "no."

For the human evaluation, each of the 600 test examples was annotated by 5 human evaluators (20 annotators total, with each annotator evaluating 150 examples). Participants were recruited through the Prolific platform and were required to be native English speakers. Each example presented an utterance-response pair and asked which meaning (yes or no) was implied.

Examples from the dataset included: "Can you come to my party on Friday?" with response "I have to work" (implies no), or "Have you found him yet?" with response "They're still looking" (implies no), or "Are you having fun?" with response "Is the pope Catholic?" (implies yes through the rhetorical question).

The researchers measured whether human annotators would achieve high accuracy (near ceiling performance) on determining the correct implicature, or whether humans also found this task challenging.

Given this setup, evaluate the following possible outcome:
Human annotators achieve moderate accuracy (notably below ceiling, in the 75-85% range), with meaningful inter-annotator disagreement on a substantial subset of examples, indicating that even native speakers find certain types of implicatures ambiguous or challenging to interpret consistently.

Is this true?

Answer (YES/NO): NO